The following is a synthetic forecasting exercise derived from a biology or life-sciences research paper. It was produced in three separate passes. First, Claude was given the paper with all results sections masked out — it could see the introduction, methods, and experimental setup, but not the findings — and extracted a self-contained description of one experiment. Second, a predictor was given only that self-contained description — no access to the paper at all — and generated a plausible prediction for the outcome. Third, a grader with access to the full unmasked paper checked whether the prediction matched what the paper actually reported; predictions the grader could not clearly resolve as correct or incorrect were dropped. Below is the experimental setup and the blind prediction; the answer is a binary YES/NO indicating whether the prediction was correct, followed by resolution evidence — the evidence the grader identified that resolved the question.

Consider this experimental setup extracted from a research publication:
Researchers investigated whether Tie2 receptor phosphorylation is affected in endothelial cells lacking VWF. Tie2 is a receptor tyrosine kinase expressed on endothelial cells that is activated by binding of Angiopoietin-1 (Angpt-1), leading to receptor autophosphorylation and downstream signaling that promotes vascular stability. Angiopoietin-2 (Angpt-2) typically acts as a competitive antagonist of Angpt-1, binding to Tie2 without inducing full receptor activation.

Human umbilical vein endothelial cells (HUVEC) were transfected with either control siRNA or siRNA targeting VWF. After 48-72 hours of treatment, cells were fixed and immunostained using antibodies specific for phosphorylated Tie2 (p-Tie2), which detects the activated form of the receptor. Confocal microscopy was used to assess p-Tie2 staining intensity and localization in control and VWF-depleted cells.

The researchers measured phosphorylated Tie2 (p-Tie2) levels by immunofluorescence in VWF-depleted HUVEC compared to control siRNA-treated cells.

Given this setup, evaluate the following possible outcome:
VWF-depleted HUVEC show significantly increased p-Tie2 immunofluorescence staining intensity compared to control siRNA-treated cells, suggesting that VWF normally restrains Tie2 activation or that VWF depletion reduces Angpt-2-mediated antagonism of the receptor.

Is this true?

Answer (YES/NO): NO